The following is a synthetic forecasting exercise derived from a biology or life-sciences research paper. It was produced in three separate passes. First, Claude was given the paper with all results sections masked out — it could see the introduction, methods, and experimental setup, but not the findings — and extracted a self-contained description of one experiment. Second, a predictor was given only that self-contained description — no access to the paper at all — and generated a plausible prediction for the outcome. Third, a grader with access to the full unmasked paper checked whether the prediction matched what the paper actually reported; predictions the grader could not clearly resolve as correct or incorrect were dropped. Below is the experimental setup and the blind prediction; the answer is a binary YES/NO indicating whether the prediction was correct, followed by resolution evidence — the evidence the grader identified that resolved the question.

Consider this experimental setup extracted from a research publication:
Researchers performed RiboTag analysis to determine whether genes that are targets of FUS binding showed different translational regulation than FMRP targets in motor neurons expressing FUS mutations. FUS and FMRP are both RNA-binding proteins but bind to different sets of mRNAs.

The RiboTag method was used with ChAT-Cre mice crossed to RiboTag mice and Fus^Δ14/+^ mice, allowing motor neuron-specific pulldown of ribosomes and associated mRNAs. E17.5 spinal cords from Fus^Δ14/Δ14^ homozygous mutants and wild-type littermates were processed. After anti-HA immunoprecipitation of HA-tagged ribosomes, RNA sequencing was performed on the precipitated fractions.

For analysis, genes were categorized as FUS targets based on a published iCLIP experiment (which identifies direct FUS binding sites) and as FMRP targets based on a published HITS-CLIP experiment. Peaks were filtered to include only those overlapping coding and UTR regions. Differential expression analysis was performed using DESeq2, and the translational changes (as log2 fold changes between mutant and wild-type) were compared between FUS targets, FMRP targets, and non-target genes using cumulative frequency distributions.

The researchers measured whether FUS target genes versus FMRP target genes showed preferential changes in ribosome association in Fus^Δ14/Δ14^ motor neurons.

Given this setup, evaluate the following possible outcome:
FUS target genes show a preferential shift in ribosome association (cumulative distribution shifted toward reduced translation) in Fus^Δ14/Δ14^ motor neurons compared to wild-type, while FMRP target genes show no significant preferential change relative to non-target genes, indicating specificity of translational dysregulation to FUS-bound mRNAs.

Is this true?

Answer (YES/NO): NO